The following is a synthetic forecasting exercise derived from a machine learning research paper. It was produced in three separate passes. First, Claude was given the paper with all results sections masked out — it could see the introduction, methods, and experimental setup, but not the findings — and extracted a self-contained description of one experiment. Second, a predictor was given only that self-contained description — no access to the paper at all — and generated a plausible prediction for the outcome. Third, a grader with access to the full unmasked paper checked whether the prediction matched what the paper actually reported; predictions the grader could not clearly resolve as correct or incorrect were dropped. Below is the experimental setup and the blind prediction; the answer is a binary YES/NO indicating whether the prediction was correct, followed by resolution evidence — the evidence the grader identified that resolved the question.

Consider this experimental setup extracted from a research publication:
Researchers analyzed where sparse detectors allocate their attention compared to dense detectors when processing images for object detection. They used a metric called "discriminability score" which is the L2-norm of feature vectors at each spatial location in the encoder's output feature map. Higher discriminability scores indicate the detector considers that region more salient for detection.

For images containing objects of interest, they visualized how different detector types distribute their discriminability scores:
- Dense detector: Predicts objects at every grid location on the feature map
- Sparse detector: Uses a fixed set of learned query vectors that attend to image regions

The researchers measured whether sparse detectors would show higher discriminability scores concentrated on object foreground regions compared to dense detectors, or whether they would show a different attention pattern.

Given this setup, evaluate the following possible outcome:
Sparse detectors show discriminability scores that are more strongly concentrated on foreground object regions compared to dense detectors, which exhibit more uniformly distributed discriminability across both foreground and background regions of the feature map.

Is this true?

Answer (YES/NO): NO